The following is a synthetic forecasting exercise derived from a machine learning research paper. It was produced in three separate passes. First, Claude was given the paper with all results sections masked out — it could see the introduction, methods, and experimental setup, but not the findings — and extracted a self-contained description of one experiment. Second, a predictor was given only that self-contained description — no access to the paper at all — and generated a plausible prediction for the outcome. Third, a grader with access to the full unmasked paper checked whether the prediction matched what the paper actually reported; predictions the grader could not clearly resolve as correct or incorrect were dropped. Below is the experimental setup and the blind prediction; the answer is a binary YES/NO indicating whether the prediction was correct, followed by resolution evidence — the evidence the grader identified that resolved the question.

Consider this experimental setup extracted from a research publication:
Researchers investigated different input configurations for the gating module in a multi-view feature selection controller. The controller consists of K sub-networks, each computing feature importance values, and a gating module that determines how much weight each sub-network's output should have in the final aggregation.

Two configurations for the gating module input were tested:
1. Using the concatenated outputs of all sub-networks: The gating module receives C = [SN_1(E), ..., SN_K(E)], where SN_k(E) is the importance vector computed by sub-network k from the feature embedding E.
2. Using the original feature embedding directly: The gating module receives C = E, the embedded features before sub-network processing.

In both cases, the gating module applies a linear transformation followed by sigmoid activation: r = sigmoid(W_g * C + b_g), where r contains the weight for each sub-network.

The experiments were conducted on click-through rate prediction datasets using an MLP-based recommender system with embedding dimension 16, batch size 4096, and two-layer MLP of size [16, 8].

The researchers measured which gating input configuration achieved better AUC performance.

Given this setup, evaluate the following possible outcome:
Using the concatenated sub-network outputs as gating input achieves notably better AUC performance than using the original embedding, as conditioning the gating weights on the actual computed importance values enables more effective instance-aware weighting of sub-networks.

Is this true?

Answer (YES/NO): YES